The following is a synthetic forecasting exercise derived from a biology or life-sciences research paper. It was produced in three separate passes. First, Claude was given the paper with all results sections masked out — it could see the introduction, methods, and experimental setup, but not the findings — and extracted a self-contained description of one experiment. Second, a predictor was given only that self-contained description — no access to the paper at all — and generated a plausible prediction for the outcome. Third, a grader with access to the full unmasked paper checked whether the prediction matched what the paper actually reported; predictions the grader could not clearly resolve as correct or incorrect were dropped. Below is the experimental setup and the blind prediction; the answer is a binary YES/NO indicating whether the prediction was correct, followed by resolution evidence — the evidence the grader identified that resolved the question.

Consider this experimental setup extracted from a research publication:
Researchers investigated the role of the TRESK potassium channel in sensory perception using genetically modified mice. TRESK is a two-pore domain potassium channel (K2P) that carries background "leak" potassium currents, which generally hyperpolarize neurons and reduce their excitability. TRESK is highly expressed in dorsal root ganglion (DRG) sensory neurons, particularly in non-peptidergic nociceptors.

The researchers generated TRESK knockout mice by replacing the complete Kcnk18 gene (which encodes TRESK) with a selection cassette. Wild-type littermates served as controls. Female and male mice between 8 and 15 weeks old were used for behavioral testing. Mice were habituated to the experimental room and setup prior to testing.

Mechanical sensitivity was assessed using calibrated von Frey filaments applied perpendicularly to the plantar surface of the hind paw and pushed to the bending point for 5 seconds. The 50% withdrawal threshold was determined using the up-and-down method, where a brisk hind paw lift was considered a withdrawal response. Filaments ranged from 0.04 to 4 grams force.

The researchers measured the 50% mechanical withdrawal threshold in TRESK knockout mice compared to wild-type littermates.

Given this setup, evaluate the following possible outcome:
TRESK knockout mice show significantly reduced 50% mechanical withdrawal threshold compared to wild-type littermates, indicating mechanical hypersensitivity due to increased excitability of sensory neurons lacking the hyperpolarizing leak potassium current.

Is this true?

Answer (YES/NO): YES